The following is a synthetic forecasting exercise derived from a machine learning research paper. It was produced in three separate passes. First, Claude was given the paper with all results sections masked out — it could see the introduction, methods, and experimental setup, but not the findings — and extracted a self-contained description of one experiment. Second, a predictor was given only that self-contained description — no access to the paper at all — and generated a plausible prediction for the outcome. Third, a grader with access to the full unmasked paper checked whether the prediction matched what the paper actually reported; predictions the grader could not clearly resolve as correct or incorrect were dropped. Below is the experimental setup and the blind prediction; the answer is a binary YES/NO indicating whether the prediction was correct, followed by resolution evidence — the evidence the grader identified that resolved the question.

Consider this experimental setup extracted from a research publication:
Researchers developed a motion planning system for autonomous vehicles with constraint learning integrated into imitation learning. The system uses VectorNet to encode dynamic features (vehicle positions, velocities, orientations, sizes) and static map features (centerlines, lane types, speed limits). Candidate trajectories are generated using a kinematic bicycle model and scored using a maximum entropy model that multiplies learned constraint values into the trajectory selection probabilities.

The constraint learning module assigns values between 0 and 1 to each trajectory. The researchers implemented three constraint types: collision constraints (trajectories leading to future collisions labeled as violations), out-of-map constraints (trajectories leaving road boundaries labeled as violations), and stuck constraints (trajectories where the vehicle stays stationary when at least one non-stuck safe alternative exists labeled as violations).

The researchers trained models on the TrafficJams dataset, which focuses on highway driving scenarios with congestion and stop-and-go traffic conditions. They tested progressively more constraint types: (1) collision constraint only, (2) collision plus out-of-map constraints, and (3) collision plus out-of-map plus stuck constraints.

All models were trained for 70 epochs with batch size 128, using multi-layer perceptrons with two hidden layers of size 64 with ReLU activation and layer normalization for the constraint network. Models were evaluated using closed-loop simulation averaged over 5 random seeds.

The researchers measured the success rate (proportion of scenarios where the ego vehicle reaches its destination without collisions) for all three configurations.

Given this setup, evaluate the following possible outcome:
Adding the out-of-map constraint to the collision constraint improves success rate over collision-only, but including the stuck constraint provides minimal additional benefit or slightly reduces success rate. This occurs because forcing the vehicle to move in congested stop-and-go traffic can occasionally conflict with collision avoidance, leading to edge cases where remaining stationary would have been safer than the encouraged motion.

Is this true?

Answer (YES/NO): NO